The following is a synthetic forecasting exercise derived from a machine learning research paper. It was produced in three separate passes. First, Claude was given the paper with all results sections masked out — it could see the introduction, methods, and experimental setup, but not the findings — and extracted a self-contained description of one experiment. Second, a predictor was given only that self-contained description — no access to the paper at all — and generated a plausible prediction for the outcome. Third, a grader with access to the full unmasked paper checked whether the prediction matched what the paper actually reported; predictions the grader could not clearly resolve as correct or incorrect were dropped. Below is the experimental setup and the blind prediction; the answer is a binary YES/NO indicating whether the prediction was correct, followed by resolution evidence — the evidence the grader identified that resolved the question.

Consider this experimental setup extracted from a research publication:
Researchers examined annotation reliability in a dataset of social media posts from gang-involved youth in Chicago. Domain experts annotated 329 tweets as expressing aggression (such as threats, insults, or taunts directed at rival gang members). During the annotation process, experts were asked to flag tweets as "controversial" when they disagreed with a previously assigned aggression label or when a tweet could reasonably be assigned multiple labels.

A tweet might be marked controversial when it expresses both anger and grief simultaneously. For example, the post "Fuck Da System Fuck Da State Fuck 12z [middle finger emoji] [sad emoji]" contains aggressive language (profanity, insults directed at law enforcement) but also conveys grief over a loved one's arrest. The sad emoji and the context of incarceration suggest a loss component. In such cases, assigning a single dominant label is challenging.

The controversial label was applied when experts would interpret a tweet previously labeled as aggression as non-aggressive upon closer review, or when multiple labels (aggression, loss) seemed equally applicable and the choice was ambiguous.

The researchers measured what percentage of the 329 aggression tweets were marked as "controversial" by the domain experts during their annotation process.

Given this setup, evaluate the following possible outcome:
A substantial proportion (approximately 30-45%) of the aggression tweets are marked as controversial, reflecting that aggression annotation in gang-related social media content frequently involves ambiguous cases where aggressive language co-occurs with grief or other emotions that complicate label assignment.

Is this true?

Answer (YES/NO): NO